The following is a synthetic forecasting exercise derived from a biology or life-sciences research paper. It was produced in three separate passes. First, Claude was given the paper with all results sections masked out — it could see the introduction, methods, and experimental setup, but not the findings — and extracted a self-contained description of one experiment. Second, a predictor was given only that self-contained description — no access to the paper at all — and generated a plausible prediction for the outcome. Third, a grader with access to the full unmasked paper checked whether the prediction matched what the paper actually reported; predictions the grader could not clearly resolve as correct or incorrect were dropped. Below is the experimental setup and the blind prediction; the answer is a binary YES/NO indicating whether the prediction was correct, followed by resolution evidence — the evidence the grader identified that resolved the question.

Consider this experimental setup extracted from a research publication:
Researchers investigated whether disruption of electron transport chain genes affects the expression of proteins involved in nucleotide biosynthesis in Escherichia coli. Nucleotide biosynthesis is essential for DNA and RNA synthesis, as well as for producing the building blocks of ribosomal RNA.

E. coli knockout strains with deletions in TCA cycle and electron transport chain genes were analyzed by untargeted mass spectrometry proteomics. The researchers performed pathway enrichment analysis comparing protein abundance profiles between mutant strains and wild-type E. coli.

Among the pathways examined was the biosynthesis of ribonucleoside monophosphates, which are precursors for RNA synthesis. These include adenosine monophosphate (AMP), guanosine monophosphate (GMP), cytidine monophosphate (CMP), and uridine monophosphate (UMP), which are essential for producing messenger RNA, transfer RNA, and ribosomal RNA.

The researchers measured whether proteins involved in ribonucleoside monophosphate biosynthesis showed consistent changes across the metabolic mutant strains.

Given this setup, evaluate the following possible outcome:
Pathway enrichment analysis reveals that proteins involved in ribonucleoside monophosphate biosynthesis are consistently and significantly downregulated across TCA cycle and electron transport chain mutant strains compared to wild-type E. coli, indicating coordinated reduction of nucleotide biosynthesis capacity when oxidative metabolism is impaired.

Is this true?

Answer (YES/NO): YES